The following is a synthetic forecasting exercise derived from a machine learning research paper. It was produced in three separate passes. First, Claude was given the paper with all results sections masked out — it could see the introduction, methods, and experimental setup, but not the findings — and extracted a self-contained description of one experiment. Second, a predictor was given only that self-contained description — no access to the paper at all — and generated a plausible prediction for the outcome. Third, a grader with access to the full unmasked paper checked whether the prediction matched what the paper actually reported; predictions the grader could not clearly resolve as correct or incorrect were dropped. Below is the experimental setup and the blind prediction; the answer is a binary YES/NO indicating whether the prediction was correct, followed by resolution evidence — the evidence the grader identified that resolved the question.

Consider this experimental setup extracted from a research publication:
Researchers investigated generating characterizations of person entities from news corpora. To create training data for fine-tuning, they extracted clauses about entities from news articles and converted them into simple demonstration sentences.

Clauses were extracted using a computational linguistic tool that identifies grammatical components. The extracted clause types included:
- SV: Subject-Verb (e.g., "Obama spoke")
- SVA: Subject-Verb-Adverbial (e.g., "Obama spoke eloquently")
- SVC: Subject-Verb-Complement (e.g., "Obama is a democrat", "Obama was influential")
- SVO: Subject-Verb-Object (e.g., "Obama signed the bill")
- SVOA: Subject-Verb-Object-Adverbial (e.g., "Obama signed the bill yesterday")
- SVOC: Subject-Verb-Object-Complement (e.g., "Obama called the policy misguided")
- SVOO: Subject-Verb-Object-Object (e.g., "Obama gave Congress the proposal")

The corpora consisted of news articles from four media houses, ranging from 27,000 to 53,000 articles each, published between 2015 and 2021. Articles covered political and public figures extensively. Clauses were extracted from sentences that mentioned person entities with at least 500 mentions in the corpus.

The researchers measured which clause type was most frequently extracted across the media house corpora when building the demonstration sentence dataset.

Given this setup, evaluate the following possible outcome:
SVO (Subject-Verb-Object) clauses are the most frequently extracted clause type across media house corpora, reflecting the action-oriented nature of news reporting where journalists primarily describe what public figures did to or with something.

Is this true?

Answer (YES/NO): NO